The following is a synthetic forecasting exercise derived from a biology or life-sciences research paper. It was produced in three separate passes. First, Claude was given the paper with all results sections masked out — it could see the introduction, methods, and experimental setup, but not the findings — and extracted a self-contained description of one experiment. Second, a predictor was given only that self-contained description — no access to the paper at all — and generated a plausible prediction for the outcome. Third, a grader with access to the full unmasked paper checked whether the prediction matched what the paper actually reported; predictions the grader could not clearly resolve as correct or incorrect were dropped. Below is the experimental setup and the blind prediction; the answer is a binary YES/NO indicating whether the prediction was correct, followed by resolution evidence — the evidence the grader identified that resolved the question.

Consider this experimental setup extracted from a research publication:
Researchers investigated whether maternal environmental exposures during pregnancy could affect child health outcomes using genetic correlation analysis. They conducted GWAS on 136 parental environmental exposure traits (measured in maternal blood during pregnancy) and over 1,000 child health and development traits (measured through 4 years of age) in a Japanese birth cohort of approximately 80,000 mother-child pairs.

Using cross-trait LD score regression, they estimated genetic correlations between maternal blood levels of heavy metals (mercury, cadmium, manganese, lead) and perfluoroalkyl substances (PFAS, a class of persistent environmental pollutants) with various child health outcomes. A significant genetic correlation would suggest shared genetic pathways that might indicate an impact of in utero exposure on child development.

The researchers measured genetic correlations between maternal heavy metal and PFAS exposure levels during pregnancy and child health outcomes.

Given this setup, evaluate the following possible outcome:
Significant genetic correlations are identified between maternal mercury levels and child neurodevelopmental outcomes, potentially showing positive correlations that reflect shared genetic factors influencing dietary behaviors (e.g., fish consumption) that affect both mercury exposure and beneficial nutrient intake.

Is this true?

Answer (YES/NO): NO